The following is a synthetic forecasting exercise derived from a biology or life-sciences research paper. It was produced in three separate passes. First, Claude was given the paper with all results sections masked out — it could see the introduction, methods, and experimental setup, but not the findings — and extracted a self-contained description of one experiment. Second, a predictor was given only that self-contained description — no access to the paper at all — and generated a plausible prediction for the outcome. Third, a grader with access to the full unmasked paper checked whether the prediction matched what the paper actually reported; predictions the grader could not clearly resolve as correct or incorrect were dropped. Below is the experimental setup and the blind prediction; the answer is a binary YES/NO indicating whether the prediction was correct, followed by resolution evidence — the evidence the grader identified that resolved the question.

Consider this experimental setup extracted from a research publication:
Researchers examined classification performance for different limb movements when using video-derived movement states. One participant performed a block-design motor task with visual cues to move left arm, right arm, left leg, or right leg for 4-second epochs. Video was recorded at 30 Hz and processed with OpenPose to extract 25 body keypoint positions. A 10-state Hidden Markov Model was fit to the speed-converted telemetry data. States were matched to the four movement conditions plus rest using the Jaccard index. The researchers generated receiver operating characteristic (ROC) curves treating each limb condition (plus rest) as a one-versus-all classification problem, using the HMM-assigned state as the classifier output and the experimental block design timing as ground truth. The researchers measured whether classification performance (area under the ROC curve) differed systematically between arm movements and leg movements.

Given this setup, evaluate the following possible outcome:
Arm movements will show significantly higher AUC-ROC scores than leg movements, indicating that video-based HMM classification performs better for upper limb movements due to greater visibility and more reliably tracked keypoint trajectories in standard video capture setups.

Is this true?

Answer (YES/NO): YES